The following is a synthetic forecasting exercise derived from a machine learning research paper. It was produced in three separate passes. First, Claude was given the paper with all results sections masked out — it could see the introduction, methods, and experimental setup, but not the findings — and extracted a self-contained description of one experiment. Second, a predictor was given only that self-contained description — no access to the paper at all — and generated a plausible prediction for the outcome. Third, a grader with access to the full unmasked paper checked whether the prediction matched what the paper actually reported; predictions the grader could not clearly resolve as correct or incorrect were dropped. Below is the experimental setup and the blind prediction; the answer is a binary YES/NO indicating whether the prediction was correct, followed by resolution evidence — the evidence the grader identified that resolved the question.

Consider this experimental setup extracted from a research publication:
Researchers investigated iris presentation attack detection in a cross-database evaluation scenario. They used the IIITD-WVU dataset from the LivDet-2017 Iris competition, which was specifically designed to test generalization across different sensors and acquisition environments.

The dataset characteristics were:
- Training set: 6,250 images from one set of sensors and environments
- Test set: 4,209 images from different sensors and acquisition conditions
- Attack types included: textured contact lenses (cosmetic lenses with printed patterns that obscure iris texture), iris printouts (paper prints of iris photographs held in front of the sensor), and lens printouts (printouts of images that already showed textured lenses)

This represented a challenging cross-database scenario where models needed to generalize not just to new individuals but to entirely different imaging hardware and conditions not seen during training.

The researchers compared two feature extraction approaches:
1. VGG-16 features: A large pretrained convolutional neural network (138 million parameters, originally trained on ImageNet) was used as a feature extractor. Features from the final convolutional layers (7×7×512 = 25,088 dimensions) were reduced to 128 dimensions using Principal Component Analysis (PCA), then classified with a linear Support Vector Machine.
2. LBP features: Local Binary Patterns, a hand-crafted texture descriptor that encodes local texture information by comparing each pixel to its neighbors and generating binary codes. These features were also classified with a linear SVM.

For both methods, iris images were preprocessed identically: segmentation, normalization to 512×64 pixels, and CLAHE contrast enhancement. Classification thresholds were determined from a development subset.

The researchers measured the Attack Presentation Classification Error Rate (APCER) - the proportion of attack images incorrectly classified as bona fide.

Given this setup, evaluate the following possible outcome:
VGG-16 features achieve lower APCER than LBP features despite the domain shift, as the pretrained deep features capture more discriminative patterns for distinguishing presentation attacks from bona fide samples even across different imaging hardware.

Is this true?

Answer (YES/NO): YES